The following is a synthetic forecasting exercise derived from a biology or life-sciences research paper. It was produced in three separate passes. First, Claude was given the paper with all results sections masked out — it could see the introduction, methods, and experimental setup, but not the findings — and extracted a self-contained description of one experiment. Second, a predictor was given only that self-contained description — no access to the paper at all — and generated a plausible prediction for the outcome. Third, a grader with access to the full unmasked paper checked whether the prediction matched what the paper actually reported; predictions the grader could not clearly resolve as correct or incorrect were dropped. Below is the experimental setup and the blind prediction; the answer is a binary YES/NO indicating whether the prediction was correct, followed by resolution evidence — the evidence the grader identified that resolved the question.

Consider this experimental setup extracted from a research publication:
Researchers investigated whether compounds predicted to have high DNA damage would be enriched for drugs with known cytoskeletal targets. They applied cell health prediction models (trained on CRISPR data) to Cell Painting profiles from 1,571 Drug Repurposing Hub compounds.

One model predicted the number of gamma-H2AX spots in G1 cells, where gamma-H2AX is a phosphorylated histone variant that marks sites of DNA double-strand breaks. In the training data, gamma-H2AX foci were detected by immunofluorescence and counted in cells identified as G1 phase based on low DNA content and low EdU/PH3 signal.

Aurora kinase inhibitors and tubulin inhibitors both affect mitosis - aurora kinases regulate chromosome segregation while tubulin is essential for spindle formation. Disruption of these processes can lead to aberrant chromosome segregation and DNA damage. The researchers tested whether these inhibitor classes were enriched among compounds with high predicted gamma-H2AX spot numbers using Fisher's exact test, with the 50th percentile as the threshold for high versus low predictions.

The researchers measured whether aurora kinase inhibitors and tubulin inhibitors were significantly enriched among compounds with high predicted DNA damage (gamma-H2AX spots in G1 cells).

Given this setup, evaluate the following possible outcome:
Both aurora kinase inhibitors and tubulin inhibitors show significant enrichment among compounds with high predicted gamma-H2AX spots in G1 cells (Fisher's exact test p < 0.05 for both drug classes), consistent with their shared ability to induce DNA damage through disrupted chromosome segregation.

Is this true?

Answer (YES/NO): YES